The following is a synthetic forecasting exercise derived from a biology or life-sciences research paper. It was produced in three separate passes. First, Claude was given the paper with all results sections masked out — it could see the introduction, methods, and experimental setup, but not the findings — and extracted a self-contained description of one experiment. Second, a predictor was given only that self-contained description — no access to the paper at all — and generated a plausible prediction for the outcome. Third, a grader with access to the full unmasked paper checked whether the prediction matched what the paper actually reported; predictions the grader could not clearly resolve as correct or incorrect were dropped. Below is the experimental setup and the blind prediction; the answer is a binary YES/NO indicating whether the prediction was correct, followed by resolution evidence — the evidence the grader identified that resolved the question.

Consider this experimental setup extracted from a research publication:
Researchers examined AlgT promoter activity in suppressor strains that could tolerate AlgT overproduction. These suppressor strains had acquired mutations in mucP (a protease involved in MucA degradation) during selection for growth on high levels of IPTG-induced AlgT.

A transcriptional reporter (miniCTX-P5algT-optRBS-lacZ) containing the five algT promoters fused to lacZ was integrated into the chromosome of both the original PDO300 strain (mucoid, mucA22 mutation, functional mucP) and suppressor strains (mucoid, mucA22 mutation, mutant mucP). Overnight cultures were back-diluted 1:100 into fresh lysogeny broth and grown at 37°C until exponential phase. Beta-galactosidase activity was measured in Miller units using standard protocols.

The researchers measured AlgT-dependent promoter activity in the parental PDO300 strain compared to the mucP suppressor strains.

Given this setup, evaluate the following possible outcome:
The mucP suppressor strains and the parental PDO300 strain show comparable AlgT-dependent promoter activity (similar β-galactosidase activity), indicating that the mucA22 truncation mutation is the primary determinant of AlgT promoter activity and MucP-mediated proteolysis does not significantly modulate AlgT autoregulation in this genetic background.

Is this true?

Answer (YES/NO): NO